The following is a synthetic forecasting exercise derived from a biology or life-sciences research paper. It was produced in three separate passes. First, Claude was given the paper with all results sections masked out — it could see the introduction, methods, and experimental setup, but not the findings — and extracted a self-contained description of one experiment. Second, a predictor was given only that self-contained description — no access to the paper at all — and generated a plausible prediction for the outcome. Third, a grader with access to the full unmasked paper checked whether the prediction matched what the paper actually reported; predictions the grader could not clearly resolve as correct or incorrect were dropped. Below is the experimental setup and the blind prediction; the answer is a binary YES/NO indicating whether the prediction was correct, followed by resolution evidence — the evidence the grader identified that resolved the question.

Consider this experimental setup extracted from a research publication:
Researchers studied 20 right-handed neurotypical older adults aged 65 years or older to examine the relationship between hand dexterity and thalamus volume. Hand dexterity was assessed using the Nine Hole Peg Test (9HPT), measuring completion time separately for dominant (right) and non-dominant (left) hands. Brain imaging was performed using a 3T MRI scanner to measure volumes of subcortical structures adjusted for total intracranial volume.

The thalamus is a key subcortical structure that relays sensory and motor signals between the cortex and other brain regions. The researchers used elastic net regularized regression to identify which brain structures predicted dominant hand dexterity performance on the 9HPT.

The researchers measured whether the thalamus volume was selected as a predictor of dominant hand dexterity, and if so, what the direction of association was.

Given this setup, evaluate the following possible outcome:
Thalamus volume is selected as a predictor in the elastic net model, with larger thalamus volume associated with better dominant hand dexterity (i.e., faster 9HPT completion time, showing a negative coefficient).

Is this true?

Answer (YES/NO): YES